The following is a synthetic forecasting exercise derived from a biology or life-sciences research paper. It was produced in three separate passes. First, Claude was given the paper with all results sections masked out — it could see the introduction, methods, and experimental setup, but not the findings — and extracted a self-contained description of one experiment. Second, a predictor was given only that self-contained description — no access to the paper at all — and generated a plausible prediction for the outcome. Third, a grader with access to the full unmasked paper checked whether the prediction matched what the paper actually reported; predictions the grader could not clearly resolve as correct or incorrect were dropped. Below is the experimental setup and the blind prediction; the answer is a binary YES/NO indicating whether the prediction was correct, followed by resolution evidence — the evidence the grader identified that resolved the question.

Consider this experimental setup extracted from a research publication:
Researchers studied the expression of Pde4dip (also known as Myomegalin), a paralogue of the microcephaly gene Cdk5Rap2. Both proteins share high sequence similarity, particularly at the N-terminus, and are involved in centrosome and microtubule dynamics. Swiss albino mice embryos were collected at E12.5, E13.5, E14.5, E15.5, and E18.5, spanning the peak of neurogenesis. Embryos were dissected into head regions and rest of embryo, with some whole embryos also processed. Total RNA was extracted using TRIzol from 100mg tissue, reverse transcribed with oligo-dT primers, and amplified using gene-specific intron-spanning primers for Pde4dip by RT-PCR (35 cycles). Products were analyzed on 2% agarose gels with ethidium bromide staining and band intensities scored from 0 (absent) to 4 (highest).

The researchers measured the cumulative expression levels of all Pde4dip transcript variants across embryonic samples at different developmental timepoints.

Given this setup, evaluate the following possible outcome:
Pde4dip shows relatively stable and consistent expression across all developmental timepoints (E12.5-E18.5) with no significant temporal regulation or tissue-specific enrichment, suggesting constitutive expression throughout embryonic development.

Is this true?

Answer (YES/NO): NO